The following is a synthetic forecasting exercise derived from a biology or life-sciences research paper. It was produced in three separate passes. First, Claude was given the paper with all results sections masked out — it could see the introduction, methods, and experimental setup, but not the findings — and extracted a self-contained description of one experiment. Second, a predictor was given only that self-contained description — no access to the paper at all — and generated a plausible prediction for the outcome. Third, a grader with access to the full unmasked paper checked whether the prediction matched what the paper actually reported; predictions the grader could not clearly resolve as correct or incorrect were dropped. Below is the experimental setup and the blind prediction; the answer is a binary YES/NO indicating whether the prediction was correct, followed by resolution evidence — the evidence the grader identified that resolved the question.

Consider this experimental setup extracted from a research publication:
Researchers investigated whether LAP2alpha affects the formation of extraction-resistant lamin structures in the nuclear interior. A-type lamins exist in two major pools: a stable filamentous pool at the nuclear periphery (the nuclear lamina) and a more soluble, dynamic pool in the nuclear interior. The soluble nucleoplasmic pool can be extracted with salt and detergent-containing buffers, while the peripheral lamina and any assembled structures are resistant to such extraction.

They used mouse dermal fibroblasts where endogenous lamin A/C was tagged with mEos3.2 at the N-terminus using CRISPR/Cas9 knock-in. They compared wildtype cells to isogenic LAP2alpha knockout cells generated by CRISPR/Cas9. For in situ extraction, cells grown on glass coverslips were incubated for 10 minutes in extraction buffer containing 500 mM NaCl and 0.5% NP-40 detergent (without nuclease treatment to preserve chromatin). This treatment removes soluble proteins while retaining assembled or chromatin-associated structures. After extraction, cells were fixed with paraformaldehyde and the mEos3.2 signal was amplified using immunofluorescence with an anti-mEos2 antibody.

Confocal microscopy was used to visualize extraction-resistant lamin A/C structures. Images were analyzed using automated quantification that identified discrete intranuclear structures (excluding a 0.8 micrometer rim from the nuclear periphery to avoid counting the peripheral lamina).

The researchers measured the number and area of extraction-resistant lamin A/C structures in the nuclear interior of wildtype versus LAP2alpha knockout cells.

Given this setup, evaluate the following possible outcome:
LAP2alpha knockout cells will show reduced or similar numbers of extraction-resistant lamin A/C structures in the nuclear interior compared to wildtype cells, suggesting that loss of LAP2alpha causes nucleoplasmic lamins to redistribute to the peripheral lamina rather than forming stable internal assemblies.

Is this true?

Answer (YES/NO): NO